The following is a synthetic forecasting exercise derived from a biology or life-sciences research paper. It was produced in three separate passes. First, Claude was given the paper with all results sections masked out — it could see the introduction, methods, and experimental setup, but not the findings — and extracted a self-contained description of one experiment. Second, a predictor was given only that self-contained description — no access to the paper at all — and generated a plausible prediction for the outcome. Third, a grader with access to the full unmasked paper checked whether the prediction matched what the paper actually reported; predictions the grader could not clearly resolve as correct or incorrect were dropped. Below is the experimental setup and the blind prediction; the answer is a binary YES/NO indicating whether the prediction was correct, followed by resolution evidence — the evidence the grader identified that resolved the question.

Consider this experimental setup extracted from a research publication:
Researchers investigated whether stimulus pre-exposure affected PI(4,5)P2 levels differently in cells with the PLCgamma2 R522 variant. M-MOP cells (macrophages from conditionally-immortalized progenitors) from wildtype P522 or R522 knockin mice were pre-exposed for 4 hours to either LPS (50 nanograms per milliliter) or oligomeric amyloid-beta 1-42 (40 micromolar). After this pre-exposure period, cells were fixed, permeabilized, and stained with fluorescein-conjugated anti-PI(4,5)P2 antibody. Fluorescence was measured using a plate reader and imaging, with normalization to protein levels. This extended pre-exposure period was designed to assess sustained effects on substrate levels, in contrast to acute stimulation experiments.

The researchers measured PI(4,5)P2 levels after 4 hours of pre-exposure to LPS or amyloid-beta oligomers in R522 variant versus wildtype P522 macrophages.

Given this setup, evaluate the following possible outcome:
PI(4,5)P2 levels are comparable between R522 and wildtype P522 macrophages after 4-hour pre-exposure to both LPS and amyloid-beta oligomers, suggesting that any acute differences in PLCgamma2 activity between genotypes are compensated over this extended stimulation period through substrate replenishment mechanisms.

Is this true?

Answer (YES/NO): NO